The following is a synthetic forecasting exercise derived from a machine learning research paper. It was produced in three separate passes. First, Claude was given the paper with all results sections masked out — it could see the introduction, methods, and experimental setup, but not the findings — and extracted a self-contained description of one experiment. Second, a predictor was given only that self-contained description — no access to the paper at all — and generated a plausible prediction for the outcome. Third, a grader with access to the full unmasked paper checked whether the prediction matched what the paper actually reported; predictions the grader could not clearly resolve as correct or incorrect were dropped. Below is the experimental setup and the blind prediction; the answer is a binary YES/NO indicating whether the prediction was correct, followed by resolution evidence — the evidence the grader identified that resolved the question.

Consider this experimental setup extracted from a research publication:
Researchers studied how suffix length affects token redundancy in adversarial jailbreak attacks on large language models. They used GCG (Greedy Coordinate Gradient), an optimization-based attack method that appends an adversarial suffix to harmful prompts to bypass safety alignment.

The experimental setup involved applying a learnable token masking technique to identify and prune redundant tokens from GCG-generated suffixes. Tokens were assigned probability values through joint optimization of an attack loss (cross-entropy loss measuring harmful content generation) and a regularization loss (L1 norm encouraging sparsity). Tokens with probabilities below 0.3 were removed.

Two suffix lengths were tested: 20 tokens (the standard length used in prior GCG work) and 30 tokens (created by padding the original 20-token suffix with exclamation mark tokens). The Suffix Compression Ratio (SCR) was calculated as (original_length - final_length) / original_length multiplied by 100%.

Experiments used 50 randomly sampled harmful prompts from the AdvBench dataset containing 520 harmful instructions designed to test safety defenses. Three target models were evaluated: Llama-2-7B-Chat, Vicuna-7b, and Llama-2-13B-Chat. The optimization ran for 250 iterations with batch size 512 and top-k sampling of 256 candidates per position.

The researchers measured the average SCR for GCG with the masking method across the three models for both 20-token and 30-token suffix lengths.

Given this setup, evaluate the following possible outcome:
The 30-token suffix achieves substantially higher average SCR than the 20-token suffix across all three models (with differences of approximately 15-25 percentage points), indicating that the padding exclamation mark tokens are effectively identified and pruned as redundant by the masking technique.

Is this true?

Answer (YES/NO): NO